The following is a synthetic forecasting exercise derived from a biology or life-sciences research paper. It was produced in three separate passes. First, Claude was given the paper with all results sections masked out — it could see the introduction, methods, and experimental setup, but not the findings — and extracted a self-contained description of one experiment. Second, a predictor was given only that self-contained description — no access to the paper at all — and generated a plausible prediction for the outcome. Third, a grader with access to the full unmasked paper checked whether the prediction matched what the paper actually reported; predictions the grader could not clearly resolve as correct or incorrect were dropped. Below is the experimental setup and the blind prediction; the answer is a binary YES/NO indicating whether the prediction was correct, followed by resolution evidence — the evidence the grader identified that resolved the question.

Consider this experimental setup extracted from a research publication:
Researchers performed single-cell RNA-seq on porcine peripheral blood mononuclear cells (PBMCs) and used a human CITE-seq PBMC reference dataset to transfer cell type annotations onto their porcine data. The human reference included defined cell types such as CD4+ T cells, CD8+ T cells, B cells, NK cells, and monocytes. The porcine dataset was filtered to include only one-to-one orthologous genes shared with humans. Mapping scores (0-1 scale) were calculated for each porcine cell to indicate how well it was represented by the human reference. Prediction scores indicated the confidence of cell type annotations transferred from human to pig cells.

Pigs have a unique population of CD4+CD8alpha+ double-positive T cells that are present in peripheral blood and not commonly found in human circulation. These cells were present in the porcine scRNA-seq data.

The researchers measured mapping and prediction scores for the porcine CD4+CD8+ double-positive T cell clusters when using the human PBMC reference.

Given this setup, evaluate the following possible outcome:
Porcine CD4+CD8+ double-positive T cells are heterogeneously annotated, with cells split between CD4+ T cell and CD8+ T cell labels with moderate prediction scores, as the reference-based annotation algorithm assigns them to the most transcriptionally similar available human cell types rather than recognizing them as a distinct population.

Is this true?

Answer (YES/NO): NO